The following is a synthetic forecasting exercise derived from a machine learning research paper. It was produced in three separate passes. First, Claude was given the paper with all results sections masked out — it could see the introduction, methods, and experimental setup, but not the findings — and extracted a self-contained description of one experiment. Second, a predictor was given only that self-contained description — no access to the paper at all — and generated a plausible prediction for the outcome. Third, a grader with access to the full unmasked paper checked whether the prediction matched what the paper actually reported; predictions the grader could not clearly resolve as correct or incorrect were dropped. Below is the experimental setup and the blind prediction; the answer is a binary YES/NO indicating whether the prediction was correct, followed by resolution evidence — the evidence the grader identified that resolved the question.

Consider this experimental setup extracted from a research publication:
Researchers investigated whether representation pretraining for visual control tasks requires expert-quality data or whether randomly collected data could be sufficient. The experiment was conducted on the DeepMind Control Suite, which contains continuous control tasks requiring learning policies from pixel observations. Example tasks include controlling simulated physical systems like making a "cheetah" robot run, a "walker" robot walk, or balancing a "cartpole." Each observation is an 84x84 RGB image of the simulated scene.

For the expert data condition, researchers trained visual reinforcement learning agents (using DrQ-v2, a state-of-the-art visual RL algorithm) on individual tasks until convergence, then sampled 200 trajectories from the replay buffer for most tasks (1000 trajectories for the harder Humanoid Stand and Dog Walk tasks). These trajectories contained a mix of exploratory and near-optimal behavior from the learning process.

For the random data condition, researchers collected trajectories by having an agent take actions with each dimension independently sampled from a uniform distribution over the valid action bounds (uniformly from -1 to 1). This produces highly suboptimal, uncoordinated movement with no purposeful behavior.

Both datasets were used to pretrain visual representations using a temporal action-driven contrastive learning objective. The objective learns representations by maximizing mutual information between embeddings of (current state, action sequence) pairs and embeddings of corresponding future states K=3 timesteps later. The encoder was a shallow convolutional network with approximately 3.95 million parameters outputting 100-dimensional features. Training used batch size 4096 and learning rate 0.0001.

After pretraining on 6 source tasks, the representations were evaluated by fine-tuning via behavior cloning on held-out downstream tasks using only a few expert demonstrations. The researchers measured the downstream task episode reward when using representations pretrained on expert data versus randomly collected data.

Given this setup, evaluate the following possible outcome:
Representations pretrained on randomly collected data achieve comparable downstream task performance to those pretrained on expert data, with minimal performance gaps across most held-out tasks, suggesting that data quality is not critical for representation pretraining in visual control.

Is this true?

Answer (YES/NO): YES